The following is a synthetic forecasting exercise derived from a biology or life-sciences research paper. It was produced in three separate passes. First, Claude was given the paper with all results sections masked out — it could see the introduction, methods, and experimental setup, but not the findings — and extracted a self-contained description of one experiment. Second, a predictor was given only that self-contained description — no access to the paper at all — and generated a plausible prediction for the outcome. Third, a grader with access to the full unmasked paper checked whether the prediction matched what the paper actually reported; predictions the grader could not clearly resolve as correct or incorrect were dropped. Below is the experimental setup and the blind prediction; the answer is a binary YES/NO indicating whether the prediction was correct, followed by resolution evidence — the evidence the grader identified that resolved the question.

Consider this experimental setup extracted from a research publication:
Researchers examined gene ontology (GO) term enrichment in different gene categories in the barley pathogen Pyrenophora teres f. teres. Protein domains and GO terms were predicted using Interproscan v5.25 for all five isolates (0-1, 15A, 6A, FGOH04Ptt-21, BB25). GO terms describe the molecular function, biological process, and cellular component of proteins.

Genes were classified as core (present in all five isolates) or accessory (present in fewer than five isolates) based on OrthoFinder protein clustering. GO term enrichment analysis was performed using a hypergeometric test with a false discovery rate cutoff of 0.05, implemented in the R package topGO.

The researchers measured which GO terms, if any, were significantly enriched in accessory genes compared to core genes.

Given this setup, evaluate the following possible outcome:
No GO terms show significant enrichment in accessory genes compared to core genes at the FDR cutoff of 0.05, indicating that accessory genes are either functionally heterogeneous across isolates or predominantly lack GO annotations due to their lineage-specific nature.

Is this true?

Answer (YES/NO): NO